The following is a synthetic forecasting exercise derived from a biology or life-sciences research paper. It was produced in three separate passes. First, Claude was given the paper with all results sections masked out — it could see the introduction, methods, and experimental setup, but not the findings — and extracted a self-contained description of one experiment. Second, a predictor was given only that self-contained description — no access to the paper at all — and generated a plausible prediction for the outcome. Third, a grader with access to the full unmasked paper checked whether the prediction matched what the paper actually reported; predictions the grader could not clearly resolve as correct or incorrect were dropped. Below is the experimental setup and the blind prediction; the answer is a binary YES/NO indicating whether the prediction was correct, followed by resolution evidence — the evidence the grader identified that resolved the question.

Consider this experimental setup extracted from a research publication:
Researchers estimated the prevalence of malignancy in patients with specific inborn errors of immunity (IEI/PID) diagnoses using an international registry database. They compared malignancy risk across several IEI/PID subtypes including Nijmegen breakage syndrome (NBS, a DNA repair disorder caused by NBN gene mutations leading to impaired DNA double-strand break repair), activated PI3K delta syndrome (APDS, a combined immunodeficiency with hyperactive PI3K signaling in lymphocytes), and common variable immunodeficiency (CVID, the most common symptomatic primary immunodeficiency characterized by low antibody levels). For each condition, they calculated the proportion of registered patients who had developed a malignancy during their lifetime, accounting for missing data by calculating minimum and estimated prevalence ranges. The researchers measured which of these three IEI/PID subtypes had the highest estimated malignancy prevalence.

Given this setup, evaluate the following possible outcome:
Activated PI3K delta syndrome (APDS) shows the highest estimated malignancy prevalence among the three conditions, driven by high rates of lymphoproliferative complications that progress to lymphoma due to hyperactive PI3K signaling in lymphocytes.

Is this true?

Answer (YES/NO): NO